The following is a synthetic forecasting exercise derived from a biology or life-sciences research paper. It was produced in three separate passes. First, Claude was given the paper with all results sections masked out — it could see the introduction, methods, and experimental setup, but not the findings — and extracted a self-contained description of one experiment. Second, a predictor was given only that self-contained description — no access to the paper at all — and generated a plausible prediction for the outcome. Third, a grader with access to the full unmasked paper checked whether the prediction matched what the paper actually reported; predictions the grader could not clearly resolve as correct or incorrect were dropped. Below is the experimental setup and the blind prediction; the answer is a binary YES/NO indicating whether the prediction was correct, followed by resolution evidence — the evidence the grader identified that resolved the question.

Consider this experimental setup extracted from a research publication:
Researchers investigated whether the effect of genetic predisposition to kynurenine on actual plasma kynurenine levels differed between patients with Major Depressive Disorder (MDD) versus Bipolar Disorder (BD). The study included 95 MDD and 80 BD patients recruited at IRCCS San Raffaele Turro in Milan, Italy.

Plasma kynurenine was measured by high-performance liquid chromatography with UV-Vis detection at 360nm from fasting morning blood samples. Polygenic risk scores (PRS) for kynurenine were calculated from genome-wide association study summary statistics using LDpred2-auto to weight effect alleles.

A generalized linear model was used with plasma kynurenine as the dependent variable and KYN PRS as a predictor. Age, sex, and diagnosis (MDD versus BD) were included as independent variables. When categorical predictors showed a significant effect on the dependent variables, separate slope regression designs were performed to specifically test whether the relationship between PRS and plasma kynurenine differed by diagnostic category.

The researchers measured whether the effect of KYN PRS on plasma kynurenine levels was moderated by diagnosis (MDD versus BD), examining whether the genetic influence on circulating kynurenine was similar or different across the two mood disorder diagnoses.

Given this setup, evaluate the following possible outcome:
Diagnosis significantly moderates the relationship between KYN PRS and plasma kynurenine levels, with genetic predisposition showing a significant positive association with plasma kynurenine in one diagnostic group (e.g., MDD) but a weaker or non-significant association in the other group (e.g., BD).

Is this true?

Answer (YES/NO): NO